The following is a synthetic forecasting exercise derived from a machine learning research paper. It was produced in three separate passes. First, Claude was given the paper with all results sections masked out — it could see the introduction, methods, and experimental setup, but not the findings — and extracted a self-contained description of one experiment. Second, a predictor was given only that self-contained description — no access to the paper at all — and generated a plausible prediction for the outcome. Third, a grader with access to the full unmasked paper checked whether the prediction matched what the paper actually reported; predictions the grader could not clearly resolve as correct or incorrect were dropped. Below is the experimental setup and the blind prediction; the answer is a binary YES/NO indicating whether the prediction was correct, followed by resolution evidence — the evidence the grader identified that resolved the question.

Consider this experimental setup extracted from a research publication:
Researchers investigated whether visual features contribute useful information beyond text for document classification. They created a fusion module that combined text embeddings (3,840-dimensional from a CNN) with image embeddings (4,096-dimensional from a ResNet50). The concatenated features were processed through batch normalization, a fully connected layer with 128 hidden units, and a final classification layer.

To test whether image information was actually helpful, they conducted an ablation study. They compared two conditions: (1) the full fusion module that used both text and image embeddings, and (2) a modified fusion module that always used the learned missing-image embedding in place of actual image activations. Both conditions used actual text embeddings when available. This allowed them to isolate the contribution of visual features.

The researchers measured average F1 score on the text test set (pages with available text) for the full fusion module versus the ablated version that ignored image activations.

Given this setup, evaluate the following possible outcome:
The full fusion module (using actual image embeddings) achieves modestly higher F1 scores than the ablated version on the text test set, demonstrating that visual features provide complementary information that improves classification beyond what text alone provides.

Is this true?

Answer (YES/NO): YES